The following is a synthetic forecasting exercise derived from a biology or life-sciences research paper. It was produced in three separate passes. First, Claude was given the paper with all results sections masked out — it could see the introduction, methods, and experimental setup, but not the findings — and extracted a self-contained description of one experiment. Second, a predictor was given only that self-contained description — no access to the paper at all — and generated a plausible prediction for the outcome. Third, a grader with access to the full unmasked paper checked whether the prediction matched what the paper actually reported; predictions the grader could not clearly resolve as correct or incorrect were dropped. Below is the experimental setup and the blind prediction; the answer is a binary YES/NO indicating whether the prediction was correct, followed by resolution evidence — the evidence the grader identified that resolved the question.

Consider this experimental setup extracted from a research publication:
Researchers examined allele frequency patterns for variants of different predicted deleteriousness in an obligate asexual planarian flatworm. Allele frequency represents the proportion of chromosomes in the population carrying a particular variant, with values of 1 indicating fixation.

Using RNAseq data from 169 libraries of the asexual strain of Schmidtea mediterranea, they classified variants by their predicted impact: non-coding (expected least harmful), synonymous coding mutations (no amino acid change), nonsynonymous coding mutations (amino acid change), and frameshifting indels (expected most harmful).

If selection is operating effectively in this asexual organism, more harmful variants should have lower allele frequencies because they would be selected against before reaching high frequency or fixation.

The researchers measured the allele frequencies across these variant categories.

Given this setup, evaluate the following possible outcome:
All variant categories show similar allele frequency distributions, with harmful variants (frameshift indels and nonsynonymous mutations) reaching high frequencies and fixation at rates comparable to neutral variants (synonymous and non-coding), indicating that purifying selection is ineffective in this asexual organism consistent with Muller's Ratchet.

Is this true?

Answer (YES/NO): NO